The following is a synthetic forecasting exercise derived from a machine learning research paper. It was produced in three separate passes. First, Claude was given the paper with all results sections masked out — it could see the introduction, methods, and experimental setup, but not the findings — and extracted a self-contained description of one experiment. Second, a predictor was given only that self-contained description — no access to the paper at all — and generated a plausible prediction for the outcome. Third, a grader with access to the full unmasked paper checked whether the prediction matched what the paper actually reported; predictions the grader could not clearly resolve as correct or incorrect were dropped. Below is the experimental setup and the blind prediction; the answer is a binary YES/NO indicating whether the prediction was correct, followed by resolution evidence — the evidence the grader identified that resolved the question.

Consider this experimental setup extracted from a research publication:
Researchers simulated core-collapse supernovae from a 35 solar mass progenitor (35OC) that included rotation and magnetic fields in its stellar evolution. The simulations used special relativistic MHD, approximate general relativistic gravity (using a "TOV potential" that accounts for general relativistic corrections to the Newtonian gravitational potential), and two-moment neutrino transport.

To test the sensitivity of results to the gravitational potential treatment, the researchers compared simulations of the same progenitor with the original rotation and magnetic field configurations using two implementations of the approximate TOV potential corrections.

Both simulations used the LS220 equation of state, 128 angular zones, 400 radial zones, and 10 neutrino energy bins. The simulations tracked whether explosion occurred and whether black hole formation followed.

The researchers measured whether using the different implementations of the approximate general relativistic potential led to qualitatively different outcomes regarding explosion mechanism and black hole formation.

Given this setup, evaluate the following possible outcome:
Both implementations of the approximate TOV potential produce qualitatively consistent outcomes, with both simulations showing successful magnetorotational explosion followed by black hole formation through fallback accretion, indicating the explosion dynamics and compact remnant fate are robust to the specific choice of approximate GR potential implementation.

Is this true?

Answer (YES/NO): YES